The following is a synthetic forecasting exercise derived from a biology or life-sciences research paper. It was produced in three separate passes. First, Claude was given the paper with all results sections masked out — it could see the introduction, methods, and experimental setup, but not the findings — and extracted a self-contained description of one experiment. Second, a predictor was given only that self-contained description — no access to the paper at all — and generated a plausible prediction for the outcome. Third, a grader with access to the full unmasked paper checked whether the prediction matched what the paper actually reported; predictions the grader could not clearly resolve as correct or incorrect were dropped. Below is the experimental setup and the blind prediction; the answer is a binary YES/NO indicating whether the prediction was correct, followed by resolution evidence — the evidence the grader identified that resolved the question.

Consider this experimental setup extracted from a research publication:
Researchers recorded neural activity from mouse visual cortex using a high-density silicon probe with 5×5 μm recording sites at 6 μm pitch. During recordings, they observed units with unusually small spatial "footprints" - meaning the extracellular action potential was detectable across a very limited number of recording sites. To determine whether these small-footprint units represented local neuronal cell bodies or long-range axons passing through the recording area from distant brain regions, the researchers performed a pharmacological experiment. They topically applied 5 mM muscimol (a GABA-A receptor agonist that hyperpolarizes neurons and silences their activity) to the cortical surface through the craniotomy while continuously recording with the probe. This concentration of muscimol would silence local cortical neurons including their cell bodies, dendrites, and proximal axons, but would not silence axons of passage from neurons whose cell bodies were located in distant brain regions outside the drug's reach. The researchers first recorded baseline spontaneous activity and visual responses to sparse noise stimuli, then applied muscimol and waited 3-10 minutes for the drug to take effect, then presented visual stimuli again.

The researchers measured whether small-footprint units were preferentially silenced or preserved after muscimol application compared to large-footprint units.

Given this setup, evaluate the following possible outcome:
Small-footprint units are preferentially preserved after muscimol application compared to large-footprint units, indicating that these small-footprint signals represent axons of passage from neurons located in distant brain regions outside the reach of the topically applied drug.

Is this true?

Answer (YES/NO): YES